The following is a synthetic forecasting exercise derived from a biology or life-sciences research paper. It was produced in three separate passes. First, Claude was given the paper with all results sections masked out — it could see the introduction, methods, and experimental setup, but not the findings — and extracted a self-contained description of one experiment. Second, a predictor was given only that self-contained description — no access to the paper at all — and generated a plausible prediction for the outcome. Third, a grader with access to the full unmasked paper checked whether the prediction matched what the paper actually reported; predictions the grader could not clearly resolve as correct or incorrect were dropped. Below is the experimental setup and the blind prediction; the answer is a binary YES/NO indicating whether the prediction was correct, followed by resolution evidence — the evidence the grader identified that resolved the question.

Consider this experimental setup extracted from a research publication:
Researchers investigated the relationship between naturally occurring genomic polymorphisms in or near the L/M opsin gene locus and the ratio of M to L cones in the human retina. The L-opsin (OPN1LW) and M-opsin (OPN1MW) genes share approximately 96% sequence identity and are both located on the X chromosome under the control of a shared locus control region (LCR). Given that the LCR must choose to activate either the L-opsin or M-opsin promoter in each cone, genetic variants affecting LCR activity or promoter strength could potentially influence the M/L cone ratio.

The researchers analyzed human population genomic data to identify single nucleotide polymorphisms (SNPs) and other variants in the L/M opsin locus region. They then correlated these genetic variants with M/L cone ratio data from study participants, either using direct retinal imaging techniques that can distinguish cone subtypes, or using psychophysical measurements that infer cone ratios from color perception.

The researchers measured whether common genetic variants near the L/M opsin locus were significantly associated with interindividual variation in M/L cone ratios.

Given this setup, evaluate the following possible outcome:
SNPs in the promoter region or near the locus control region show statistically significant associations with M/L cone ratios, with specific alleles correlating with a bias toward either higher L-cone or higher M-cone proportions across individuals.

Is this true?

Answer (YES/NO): NO